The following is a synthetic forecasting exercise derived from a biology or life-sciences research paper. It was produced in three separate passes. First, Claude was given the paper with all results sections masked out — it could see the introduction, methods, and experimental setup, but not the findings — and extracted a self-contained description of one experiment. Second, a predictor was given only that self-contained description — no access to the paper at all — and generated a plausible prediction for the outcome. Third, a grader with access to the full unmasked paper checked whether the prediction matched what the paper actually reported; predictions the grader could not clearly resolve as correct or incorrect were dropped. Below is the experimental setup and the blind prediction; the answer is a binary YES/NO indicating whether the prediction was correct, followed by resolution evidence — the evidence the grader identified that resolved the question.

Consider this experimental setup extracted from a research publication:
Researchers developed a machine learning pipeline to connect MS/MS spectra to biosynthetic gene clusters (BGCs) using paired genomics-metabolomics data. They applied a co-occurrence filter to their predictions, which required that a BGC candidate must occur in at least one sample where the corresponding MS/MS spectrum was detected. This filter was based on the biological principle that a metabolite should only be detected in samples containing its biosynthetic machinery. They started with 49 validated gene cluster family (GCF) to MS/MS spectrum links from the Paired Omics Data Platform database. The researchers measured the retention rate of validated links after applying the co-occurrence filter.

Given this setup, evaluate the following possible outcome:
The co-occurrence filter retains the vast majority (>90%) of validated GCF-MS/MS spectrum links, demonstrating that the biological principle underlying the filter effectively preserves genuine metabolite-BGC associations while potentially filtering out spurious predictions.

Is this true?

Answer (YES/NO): NO